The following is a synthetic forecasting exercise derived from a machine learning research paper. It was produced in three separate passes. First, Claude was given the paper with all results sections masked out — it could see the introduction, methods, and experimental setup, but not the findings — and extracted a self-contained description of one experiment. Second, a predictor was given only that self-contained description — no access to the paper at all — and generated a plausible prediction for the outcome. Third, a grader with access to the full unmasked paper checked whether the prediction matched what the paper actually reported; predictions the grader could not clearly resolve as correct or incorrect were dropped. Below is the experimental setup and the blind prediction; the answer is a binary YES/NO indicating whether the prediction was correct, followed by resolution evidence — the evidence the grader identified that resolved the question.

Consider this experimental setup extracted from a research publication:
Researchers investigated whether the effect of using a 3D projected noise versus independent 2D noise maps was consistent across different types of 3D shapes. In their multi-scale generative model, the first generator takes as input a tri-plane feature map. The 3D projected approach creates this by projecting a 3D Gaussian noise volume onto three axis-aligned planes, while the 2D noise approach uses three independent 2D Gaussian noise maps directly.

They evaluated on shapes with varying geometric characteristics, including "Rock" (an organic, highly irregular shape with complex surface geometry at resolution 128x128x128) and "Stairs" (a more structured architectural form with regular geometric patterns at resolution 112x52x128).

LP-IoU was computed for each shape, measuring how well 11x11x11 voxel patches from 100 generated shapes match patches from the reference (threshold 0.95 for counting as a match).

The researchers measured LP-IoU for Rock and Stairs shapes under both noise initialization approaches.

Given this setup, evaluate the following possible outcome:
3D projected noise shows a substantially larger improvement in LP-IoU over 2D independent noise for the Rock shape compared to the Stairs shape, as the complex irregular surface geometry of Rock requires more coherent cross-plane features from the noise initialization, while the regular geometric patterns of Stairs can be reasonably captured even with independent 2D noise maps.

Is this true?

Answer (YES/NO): NO